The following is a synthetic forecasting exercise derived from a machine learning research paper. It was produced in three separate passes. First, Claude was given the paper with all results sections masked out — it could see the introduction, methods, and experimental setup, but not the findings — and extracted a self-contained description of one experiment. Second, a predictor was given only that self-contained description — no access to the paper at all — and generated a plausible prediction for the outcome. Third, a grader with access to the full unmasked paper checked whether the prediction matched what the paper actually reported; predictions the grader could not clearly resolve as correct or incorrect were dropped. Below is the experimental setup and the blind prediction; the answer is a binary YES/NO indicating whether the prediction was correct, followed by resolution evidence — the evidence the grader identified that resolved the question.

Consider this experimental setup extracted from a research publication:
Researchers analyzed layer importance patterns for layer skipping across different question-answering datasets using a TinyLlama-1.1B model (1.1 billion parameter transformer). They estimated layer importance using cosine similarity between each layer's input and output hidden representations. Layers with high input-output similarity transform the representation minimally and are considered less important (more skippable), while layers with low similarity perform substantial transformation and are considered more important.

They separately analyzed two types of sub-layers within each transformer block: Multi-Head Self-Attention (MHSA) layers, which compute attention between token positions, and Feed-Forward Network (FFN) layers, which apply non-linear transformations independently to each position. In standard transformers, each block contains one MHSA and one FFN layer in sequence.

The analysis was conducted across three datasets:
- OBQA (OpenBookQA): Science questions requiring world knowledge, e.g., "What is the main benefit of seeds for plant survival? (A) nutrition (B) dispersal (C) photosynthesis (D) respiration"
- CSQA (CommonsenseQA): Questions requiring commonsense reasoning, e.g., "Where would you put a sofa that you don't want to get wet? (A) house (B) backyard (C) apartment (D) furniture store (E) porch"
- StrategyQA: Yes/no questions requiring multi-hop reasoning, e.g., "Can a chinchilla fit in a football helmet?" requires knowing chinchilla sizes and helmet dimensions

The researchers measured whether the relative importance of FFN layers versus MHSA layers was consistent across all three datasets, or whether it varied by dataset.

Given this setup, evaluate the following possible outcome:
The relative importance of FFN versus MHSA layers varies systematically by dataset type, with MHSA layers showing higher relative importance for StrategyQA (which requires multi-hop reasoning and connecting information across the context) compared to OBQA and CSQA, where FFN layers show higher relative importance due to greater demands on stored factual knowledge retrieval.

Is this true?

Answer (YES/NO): NO